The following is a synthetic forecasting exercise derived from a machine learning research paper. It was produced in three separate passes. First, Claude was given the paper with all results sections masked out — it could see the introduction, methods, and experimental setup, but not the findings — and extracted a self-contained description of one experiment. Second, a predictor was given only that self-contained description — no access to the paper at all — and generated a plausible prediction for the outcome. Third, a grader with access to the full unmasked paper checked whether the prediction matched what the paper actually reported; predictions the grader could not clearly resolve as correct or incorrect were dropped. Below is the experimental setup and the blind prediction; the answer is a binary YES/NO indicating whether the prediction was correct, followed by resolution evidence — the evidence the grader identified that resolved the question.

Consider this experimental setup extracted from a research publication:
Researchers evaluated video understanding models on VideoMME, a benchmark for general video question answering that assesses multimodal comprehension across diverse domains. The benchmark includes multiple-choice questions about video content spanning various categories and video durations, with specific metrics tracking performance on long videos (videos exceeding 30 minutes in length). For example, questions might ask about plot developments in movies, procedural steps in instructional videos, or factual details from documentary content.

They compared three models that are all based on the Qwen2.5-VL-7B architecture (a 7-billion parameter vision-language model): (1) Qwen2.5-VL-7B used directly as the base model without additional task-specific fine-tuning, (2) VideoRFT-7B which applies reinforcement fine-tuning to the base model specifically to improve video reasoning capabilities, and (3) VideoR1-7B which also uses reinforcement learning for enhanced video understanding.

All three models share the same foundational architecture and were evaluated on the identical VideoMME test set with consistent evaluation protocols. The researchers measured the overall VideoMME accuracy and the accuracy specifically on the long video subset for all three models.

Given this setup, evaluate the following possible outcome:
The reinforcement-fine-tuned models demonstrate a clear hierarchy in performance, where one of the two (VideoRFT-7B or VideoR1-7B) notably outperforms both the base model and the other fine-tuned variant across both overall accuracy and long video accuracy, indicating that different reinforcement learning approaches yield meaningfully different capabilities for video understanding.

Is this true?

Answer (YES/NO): NO